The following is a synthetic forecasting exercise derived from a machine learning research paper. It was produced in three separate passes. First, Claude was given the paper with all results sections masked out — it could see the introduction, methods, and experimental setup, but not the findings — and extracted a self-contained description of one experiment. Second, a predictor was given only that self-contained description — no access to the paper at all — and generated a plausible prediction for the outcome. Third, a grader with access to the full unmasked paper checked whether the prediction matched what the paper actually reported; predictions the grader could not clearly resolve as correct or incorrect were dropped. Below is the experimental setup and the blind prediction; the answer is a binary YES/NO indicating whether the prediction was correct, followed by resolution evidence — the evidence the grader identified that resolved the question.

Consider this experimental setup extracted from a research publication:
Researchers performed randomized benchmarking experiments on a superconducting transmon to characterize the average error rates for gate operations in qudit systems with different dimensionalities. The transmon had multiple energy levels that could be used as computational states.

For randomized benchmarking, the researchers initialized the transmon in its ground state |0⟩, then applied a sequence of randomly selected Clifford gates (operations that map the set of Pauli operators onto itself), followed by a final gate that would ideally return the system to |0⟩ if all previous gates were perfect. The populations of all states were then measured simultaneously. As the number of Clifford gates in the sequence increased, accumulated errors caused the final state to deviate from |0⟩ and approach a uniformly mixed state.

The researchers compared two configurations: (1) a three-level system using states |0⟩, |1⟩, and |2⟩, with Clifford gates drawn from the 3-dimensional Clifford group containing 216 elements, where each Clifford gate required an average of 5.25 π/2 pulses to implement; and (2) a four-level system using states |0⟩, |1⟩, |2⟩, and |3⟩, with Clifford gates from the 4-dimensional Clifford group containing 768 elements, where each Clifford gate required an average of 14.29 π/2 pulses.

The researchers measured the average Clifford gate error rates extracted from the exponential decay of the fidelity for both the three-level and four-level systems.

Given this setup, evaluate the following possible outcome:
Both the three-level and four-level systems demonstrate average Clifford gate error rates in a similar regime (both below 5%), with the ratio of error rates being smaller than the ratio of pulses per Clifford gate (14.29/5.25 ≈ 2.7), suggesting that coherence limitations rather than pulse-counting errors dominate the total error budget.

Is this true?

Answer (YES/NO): NO